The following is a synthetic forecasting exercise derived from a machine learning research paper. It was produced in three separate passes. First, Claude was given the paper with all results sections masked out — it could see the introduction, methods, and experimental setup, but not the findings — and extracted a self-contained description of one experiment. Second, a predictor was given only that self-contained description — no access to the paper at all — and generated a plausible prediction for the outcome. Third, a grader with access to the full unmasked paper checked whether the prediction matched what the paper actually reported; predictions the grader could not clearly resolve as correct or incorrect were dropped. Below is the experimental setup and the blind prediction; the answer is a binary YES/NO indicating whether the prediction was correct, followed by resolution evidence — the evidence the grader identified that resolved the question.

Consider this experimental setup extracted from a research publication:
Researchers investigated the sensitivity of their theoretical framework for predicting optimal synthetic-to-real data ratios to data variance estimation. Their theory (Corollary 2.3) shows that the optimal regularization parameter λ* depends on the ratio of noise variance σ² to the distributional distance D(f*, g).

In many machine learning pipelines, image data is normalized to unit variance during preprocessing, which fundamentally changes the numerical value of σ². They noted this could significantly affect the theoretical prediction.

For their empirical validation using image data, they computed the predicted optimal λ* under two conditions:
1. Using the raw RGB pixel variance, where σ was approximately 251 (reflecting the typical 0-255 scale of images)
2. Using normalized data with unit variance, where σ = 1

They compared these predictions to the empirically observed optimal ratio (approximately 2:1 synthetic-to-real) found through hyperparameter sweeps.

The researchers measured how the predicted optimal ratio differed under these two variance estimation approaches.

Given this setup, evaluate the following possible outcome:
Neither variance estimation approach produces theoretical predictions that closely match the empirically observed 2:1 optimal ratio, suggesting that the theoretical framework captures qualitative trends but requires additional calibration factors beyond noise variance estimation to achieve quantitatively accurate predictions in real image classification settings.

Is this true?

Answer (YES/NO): NO